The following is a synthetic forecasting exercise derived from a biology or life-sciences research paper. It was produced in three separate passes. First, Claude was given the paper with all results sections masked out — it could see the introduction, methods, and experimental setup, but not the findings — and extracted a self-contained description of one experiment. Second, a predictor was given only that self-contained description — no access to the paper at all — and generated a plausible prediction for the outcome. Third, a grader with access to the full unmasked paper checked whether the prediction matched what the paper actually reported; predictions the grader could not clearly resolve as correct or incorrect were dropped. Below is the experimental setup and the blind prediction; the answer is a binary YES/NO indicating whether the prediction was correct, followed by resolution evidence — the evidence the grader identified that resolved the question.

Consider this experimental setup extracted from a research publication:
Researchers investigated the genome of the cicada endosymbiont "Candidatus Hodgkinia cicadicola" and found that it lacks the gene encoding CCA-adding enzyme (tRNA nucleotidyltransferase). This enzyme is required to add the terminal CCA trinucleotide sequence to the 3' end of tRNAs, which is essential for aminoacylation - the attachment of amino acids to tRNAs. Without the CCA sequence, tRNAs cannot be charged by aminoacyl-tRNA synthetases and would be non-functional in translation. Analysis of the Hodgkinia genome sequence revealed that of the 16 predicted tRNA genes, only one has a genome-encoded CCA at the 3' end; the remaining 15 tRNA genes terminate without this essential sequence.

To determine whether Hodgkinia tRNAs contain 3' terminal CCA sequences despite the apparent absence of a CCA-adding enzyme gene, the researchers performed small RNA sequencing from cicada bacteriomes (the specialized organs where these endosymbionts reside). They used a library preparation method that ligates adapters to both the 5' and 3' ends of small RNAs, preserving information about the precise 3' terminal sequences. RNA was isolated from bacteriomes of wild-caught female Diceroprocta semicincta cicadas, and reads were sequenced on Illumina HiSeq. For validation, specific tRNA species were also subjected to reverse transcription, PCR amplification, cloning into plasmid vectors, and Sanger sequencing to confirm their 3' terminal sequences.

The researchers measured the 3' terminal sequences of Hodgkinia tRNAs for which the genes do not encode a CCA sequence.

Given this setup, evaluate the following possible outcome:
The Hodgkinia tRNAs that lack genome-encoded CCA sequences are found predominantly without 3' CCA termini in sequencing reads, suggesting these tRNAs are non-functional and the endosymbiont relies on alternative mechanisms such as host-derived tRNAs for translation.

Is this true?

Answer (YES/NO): NO